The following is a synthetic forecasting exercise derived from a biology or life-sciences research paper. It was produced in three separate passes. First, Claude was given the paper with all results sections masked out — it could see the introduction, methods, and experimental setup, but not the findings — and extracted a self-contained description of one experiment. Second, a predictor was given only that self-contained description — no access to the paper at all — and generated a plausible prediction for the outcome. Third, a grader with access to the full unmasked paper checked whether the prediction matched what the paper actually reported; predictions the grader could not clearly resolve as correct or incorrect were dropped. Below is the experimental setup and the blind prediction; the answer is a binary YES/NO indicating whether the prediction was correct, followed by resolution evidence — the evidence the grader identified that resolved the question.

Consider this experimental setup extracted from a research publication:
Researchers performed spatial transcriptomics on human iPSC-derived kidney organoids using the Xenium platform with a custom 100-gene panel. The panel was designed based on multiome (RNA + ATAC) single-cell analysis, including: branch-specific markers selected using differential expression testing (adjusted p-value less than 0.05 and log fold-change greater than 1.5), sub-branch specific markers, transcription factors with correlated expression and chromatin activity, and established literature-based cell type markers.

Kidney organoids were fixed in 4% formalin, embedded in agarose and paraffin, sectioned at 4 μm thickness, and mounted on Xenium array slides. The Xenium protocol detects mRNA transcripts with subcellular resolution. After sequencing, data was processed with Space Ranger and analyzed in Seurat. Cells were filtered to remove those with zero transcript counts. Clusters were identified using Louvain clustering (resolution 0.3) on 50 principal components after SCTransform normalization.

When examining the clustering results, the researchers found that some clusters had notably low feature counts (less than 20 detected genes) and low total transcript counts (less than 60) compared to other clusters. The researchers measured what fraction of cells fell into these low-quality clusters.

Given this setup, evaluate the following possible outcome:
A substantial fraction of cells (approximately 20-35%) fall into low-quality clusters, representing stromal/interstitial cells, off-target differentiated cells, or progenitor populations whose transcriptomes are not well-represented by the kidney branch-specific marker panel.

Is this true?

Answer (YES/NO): YES